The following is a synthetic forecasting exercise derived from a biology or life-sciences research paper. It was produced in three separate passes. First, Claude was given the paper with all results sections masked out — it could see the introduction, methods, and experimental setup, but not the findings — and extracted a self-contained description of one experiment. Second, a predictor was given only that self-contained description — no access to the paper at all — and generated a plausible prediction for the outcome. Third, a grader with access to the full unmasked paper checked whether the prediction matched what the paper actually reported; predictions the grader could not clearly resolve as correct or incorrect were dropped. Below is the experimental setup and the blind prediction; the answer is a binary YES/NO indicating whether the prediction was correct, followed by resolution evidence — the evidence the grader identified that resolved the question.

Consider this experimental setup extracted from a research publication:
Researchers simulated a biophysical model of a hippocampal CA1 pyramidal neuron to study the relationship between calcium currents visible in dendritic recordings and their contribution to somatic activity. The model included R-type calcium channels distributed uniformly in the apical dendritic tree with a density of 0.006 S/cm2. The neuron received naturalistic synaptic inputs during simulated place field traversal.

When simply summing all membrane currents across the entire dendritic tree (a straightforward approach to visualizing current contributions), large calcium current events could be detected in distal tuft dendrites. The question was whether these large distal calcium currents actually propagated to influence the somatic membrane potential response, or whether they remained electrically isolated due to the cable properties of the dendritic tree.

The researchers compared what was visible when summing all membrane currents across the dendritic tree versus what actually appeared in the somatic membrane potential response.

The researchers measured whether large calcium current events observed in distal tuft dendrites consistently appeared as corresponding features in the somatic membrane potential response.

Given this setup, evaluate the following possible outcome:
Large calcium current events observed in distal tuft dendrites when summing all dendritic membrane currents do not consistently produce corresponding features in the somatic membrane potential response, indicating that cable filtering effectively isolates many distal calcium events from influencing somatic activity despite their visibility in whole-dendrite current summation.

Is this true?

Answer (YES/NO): YES